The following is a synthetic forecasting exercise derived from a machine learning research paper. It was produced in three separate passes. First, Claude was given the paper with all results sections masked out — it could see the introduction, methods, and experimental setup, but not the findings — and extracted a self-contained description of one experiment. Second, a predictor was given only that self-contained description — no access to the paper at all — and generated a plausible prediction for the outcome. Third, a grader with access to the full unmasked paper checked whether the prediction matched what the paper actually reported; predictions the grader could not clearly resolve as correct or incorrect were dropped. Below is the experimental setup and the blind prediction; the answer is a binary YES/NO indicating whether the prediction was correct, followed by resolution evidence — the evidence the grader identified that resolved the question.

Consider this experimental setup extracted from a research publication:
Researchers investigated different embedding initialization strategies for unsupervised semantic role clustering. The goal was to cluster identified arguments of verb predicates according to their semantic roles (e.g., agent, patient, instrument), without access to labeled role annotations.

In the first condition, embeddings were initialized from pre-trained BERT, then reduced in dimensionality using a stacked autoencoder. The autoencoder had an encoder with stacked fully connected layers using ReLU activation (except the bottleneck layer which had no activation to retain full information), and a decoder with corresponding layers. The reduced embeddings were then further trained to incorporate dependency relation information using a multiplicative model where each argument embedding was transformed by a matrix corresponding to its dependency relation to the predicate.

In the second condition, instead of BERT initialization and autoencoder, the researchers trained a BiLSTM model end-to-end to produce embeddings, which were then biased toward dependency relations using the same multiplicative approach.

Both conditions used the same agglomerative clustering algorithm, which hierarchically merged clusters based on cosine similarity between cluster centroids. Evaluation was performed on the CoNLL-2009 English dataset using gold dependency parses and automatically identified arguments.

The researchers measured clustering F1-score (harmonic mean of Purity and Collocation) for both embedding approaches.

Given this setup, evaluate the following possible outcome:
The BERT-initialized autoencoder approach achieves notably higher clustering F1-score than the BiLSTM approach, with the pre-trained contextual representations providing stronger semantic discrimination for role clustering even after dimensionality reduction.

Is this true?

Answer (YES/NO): NO